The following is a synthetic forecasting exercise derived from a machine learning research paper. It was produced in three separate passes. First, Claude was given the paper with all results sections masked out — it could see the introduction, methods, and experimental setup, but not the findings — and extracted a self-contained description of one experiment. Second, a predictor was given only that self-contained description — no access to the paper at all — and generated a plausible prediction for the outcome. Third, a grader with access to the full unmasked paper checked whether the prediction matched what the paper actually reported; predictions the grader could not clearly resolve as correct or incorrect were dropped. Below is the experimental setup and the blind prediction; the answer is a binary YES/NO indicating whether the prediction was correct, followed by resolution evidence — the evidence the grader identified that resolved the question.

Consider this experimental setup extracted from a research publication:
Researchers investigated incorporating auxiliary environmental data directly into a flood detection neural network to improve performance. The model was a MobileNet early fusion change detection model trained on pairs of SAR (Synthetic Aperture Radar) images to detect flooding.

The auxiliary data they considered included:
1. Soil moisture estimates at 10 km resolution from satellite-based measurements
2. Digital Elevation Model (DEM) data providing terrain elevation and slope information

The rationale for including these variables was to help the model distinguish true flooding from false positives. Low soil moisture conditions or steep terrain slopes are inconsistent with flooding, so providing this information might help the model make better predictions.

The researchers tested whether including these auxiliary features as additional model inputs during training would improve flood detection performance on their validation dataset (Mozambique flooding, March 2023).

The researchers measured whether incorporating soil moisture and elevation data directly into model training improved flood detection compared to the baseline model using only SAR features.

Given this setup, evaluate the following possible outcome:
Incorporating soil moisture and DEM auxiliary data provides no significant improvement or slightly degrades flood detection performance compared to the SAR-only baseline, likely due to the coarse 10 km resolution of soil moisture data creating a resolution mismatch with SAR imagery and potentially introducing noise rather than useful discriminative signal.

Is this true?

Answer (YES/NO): YES